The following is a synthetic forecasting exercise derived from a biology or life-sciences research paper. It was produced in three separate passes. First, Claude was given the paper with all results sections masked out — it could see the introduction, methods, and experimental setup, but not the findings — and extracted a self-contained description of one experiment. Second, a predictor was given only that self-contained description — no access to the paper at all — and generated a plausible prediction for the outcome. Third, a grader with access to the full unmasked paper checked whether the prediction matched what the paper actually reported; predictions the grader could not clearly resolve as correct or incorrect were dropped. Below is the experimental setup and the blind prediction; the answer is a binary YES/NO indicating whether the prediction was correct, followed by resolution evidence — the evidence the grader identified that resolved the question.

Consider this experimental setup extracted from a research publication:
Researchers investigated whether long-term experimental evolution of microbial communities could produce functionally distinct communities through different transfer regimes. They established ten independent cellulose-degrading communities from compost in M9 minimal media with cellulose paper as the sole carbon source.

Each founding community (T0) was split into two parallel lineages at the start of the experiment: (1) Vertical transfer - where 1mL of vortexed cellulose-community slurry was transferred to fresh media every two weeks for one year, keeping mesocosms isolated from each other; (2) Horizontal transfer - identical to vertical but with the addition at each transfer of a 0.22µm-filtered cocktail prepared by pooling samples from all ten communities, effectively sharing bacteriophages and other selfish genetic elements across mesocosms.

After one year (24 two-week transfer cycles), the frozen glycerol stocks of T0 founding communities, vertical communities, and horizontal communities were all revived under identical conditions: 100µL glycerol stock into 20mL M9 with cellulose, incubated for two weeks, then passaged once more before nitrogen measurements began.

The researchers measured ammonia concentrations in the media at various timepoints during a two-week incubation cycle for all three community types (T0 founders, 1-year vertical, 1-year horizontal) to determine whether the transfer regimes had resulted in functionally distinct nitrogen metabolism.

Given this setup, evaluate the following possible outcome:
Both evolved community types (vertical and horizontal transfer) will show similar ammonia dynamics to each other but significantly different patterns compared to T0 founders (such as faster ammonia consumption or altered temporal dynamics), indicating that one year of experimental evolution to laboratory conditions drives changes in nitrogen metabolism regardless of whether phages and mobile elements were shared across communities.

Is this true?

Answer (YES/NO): NO